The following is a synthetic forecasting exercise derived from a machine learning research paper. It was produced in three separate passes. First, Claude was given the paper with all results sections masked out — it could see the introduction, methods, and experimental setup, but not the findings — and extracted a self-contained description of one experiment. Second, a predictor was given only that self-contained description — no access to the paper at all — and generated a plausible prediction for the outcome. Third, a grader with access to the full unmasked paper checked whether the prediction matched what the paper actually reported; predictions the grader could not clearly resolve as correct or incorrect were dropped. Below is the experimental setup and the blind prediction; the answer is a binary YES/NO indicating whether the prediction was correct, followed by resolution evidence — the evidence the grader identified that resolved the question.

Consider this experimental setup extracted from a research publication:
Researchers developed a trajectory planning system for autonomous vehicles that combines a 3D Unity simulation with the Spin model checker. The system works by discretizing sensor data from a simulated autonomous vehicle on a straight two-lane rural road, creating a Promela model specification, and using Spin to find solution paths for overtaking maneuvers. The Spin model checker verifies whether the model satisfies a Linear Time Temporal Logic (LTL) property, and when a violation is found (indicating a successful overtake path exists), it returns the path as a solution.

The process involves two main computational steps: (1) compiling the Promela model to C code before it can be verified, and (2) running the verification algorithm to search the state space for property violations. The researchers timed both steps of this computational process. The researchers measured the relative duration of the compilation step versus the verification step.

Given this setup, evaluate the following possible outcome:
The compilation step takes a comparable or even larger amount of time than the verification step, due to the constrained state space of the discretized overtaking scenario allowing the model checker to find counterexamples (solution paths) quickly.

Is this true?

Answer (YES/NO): YES